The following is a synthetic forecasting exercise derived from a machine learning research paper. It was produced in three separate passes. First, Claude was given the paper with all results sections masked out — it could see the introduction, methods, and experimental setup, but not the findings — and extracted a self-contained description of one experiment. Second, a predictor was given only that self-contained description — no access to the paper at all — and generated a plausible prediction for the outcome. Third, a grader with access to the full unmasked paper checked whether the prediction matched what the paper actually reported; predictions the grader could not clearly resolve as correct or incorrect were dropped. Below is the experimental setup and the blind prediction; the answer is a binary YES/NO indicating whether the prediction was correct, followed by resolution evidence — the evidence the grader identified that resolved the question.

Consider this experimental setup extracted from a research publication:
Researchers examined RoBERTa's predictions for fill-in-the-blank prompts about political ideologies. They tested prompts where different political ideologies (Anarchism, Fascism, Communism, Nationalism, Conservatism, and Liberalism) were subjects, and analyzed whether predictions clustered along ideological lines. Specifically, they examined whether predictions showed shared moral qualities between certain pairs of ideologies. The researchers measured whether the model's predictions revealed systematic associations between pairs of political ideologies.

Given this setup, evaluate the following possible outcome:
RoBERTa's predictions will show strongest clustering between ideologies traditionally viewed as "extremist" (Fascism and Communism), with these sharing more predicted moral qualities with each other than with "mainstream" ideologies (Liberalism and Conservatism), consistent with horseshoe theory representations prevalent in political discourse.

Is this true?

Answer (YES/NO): NO